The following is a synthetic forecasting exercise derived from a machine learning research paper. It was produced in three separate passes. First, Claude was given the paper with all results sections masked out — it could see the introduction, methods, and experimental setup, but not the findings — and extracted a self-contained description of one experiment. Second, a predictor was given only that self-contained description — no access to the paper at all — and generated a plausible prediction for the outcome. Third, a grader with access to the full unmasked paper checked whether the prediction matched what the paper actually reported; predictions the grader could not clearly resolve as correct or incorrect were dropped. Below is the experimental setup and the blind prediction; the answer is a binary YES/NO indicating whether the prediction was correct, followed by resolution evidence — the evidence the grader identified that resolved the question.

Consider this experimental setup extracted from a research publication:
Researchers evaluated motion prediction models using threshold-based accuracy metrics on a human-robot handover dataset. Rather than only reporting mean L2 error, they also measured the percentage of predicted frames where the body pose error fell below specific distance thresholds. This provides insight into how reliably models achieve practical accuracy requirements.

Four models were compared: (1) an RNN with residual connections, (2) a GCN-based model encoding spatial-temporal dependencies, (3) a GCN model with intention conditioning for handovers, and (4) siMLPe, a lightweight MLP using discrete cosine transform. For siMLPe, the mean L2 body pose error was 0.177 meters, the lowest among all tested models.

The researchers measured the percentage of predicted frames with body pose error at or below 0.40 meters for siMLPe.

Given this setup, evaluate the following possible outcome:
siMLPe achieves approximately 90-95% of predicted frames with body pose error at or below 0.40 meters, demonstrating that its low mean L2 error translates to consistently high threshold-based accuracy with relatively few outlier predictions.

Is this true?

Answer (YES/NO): NO